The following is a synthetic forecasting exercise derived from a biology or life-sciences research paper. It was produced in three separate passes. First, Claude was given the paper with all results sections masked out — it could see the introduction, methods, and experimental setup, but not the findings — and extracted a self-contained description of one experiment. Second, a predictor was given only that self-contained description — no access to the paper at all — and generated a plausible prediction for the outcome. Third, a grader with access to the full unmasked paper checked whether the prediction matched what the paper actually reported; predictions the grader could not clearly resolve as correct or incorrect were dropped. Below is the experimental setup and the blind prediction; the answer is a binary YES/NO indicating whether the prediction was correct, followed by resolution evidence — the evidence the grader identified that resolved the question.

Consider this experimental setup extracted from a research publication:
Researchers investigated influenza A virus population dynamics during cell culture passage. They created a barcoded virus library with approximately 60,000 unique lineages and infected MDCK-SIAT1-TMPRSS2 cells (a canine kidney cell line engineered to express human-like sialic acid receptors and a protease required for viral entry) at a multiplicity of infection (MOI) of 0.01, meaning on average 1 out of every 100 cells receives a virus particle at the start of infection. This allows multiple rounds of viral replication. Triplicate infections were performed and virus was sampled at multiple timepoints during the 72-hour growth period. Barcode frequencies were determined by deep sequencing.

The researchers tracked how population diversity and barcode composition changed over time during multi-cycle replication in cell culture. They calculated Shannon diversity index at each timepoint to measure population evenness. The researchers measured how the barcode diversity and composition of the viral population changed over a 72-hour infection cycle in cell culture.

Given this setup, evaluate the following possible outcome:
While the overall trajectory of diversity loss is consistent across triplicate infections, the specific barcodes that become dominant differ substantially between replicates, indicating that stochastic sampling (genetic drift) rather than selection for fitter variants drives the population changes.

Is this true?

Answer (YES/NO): NO